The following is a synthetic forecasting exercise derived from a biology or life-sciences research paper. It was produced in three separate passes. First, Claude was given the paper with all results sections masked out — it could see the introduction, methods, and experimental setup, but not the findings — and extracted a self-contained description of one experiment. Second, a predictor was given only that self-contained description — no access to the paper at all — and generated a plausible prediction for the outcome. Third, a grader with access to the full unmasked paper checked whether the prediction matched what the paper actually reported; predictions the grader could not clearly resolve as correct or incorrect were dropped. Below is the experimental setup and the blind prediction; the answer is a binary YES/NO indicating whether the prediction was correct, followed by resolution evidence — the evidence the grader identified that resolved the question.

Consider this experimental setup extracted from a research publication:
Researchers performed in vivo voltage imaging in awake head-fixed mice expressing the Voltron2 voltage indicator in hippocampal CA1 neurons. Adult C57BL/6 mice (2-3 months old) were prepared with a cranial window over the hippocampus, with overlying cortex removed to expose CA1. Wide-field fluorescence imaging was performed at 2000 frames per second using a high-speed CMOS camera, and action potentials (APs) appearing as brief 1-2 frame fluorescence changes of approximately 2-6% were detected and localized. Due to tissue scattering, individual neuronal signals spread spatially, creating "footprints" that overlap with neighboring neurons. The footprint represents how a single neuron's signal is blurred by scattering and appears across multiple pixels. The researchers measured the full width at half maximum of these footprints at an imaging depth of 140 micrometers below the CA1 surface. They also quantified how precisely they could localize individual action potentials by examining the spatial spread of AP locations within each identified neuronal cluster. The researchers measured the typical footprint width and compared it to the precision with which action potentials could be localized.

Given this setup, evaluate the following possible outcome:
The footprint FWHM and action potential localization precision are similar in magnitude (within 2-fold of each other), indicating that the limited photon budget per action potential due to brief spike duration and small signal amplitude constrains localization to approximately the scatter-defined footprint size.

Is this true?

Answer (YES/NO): NO